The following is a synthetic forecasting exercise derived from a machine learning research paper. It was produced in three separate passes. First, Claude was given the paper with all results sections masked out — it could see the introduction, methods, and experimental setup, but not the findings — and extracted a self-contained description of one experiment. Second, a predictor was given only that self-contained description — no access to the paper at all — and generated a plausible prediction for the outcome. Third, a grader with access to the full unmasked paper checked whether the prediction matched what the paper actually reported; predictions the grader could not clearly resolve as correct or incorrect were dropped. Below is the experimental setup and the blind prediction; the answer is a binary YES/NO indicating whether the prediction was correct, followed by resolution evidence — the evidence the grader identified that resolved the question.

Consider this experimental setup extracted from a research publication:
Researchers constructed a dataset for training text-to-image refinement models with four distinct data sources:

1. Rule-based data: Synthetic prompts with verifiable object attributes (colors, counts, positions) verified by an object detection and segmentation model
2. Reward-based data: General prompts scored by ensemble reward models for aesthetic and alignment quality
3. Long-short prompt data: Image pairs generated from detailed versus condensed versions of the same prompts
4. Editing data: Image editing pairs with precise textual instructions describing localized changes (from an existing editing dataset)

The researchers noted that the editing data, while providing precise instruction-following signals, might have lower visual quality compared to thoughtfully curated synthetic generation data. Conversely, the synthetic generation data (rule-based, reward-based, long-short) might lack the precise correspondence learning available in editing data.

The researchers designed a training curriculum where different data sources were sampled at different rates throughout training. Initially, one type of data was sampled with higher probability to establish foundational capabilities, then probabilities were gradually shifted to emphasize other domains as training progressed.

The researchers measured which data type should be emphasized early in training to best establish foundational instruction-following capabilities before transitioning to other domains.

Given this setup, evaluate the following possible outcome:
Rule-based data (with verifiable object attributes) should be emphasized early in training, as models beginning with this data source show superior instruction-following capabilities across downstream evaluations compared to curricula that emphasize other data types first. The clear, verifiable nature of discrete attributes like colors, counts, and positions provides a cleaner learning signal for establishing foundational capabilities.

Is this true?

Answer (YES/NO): NO